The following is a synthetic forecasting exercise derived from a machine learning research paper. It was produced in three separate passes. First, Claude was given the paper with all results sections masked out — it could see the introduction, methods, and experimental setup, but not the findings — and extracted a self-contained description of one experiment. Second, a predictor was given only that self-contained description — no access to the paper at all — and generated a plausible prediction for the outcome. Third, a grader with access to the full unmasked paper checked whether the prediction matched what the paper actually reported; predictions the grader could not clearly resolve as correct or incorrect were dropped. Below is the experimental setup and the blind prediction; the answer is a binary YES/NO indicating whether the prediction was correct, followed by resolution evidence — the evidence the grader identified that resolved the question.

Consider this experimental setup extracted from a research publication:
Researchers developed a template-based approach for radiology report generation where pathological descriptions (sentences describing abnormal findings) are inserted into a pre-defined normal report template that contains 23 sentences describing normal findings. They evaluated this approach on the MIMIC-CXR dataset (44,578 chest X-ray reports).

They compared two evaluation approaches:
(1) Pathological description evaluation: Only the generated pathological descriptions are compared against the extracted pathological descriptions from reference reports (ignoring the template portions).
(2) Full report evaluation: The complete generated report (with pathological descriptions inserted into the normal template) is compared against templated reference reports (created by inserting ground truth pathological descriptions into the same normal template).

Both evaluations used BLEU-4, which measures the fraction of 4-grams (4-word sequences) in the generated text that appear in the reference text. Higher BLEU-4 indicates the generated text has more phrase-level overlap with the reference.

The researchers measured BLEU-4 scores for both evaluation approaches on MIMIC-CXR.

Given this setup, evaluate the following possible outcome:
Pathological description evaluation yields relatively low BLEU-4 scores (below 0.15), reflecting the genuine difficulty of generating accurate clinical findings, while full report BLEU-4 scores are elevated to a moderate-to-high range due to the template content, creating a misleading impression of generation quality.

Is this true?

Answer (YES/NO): NO